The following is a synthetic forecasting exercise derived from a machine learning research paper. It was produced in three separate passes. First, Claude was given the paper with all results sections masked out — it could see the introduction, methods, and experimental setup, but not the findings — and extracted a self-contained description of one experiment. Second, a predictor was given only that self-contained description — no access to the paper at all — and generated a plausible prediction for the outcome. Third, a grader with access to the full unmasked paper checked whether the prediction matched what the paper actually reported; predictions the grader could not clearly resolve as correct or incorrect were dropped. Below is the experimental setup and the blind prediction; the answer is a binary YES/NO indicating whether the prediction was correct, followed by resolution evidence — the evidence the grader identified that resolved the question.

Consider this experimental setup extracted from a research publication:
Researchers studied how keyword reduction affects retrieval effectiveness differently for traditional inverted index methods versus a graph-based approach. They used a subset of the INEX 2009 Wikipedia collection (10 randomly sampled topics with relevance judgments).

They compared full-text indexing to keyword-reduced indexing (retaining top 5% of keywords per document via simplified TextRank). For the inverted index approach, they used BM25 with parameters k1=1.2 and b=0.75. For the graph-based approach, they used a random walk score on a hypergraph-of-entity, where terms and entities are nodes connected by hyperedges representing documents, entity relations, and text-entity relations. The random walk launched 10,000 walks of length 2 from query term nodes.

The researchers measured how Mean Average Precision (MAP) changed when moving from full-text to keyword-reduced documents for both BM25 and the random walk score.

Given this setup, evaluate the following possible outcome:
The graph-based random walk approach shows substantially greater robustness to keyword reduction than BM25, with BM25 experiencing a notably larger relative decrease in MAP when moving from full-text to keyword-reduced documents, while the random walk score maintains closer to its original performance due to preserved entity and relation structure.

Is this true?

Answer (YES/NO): NO